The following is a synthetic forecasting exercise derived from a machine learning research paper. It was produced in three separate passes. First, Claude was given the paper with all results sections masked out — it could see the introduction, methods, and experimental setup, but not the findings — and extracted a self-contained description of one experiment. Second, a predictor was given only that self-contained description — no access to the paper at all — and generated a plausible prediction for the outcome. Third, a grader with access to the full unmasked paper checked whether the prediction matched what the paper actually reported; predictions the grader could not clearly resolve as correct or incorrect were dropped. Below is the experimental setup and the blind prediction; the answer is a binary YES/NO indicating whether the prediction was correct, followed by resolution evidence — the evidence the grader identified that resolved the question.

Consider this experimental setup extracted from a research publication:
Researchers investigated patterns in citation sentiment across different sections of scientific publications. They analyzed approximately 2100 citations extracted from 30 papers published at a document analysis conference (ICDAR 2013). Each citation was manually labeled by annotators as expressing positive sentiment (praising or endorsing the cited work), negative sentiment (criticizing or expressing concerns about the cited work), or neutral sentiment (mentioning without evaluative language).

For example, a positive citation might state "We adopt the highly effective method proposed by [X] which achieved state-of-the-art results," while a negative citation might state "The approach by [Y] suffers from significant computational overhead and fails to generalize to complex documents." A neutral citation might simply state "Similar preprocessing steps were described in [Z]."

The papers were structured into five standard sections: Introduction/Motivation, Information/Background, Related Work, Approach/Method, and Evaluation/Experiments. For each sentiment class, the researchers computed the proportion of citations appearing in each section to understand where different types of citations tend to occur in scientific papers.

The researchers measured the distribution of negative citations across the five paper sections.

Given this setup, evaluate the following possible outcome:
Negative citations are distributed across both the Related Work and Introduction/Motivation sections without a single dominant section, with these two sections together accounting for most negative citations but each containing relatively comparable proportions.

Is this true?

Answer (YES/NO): NO